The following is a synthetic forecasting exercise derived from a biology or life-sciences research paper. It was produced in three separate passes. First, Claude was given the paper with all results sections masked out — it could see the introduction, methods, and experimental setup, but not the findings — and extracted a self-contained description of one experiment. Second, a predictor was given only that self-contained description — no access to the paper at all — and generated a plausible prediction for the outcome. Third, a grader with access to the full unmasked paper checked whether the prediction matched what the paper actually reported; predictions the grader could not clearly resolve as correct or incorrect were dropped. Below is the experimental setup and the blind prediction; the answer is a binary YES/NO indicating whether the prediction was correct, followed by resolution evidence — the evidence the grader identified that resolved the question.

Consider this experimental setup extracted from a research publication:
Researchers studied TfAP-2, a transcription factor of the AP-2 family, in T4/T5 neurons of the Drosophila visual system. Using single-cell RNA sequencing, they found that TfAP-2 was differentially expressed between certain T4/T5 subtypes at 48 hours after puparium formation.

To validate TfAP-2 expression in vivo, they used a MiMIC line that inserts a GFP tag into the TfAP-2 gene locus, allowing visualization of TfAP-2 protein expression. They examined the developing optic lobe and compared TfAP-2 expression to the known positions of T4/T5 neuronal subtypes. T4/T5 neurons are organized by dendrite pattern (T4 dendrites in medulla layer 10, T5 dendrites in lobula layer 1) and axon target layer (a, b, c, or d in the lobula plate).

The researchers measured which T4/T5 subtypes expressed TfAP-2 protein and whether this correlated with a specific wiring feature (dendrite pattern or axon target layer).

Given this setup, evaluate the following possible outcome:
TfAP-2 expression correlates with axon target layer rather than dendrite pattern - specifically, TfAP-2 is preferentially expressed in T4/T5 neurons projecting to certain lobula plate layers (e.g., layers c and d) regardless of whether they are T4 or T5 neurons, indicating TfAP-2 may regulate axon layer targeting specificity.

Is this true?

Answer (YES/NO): NO